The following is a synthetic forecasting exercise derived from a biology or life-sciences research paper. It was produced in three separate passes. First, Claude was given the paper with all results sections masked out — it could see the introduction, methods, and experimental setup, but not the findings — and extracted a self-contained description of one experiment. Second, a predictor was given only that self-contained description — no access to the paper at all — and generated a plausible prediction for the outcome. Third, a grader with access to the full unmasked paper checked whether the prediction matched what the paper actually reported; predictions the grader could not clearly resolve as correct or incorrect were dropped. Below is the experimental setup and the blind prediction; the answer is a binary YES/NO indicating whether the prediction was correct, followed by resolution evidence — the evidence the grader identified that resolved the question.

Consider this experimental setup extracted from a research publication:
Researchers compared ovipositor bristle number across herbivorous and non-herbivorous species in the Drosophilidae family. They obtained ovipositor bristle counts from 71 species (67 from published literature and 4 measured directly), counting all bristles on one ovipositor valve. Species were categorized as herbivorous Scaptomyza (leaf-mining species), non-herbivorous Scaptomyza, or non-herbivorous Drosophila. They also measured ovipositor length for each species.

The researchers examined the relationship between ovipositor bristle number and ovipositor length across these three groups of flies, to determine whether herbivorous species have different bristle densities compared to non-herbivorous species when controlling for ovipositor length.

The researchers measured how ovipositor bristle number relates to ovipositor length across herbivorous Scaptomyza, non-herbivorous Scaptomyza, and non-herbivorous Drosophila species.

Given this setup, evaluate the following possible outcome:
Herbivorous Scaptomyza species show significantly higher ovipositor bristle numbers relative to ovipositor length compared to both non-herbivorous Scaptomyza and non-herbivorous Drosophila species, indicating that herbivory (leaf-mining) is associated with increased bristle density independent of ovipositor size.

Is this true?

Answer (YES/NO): YES